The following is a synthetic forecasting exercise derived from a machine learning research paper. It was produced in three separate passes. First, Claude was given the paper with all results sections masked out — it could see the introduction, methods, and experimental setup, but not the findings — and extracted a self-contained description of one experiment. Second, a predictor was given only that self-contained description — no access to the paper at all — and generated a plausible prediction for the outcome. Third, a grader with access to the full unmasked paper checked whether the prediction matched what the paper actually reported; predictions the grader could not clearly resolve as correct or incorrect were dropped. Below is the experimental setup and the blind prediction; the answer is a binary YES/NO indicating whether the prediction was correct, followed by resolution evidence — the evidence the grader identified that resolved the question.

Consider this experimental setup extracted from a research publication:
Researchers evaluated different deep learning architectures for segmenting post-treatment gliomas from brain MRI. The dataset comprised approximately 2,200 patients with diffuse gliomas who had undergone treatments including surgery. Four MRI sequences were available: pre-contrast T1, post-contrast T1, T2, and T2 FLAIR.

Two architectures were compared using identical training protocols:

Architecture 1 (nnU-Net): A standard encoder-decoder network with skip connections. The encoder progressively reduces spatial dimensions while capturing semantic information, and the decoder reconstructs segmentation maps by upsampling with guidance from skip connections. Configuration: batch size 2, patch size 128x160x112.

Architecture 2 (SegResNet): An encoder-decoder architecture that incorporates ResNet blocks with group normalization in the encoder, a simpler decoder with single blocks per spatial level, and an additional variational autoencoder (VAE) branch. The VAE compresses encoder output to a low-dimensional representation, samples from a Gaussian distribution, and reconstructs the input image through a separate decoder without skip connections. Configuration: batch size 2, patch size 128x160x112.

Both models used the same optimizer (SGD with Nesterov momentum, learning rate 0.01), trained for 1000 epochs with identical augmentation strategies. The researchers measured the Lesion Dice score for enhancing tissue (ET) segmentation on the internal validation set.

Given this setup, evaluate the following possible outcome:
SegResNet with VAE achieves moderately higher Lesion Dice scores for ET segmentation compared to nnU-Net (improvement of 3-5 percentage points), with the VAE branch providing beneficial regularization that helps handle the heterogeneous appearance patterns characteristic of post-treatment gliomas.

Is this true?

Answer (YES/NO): NO